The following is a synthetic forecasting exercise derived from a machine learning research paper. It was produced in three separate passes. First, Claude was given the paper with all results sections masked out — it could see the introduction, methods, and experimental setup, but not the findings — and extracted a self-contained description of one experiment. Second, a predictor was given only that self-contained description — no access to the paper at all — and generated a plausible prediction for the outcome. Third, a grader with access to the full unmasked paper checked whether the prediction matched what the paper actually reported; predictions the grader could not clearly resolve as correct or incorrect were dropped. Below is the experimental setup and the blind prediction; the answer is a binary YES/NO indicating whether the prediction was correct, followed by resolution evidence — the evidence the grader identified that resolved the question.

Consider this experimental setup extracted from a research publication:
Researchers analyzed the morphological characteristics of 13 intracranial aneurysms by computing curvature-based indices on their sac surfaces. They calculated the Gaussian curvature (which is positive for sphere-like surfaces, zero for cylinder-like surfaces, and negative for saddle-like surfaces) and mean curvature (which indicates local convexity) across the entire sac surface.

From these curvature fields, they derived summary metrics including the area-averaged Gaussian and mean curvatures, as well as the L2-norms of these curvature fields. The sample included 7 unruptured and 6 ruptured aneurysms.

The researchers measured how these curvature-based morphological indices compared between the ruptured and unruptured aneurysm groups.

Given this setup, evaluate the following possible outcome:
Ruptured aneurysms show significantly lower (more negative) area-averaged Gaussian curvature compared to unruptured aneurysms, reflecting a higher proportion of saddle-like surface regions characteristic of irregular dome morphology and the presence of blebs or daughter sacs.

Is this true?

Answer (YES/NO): NO